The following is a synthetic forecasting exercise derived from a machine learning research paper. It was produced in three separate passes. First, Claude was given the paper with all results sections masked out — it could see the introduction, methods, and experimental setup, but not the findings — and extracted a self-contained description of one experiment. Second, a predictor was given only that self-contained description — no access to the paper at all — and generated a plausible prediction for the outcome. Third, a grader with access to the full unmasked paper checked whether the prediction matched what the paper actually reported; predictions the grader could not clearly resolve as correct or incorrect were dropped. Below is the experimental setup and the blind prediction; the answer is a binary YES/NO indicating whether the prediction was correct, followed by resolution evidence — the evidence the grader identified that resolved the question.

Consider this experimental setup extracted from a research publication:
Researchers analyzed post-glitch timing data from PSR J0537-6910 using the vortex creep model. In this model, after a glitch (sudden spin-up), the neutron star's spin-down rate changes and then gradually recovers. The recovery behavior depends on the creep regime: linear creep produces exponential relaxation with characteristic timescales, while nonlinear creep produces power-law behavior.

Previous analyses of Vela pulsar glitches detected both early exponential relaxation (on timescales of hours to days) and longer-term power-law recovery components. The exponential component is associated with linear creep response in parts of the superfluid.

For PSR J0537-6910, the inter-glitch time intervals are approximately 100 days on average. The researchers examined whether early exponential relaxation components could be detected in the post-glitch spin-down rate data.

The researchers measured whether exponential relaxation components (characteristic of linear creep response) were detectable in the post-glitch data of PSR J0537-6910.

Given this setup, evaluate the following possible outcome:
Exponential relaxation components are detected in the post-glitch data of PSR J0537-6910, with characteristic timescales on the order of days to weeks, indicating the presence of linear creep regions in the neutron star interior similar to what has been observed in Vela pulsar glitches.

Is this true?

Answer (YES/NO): YES